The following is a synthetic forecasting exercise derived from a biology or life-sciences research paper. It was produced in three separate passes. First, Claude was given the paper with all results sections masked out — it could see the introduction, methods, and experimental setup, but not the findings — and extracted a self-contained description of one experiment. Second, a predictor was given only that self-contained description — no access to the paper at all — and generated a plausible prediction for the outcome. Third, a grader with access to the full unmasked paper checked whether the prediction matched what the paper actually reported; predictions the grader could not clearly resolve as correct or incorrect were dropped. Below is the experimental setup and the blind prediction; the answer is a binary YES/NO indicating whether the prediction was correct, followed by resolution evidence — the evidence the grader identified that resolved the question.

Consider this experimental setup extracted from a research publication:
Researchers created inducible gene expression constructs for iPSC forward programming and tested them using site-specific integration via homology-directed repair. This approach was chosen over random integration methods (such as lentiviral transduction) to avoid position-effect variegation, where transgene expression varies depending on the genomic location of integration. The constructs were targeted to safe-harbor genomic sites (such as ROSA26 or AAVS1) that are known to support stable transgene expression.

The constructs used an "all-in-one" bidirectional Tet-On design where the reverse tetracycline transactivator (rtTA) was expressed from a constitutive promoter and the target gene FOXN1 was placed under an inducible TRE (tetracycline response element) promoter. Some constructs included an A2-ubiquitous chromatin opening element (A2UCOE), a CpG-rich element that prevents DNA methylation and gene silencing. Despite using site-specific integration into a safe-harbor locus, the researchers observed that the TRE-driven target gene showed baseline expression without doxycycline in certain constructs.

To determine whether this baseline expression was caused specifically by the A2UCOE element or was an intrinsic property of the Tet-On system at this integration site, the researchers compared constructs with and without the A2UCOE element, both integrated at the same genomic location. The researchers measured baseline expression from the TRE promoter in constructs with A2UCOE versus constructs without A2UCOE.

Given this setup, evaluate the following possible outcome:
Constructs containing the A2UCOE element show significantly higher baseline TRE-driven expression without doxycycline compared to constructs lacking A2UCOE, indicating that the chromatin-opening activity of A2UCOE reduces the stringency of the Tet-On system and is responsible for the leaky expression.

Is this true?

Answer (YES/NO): YES